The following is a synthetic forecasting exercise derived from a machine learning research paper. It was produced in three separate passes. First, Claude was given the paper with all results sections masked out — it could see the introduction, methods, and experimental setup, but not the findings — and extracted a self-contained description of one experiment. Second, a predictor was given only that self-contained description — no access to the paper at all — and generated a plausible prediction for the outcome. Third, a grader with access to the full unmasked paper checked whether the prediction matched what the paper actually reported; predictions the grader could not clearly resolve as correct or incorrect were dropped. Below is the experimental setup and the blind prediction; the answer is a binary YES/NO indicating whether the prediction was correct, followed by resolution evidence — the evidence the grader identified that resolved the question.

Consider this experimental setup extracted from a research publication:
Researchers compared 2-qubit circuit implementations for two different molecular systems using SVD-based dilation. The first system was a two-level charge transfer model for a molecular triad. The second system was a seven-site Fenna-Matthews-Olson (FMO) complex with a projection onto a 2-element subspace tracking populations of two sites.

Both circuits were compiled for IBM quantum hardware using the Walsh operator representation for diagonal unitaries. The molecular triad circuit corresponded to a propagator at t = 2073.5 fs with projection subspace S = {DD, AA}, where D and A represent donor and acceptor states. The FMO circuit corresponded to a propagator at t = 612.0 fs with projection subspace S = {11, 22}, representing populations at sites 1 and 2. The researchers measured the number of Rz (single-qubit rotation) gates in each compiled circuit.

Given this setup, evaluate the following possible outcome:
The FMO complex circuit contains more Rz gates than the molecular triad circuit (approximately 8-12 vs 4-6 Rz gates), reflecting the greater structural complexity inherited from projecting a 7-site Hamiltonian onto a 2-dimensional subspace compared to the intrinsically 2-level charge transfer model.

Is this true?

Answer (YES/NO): NO